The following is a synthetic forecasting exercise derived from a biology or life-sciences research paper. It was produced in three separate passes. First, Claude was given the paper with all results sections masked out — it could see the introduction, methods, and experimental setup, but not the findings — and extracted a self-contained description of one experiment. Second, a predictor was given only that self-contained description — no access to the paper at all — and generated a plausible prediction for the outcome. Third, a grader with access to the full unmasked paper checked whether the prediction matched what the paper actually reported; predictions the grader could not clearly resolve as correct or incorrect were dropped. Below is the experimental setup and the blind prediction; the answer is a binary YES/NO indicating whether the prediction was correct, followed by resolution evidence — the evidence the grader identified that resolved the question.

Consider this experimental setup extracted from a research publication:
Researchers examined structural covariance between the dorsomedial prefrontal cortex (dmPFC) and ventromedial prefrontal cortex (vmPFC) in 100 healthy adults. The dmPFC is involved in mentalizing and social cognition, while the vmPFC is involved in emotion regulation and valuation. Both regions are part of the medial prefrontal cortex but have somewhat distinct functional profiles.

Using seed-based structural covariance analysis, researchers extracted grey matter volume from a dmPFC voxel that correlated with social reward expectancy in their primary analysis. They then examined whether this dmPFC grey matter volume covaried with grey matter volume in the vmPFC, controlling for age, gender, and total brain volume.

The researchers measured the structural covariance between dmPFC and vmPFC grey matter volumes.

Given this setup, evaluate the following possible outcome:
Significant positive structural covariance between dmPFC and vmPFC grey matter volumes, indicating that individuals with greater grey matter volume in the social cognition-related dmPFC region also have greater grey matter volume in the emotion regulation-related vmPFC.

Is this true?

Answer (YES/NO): YES